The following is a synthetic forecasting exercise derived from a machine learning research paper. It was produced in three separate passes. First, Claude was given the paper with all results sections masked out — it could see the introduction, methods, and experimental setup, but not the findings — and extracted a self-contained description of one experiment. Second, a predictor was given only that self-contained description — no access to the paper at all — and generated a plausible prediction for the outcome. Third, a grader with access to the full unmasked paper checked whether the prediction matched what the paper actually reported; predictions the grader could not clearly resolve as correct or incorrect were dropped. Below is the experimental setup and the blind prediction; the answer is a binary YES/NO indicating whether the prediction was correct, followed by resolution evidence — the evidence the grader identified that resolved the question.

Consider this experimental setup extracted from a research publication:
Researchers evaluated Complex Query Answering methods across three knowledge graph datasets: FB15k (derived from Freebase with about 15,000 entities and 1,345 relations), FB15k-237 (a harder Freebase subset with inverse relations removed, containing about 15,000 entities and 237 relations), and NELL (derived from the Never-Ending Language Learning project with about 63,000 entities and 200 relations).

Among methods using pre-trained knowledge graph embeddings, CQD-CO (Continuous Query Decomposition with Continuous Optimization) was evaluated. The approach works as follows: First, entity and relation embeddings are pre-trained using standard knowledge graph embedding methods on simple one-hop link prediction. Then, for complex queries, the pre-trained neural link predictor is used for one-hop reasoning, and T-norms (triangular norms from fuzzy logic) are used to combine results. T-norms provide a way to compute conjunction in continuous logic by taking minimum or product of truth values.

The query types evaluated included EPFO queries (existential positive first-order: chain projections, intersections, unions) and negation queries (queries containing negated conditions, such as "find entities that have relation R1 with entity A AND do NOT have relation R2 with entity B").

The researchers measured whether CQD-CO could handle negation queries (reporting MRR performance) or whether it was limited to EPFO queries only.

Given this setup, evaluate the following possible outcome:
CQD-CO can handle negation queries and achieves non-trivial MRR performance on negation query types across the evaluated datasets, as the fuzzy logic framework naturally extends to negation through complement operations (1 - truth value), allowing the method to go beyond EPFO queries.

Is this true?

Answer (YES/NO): NO